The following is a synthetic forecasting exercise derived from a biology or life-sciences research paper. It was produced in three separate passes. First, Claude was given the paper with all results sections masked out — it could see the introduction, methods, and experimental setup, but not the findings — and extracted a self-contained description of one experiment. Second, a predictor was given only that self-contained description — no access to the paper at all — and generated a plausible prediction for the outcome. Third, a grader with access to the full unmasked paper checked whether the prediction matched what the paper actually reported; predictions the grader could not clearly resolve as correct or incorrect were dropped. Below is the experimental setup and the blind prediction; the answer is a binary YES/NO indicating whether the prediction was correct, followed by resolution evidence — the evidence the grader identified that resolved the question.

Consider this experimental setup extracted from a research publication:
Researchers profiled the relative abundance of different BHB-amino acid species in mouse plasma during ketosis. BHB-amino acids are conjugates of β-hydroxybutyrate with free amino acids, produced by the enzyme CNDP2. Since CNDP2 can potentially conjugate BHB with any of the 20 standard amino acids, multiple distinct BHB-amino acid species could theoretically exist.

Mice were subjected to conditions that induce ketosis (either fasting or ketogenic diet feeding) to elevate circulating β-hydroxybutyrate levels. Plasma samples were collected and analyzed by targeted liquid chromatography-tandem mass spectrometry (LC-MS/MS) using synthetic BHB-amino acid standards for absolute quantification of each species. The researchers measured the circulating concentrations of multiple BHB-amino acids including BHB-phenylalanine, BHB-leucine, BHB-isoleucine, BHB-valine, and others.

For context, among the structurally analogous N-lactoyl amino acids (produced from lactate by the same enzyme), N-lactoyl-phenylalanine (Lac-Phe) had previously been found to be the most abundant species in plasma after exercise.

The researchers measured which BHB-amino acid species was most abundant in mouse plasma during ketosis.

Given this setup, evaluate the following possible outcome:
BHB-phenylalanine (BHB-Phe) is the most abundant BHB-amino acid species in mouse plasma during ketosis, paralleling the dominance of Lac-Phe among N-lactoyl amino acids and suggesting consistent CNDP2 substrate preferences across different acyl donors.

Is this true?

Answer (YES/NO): YES